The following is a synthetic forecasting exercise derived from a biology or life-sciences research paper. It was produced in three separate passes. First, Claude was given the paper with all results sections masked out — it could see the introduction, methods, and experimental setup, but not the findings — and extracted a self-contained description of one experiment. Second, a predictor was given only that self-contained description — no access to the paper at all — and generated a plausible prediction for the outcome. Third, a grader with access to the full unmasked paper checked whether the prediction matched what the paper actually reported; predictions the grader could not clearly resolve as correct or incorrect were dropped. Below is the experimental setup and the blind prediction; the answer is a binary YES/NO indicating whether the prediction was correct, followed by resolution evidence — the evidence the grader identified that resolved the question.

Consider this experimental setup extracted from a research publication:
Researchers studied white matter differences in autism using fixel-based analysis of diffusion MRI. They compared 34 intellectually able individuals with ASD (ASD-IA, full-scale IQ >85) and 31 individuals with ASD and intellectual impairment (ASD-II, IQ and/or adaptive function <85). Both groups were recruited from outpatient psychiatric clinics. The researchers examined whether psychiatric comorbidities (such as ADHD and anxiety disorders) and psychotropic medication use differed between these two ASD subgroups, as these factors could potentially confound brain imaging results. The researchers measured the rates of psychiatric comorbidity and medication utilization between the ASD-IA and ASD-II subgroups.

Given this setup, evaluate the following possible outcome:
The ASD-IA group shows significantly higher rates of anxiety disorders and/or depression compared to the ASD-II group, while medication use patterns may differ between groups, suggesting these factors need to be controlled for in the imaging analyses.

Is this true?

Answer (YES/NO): NO